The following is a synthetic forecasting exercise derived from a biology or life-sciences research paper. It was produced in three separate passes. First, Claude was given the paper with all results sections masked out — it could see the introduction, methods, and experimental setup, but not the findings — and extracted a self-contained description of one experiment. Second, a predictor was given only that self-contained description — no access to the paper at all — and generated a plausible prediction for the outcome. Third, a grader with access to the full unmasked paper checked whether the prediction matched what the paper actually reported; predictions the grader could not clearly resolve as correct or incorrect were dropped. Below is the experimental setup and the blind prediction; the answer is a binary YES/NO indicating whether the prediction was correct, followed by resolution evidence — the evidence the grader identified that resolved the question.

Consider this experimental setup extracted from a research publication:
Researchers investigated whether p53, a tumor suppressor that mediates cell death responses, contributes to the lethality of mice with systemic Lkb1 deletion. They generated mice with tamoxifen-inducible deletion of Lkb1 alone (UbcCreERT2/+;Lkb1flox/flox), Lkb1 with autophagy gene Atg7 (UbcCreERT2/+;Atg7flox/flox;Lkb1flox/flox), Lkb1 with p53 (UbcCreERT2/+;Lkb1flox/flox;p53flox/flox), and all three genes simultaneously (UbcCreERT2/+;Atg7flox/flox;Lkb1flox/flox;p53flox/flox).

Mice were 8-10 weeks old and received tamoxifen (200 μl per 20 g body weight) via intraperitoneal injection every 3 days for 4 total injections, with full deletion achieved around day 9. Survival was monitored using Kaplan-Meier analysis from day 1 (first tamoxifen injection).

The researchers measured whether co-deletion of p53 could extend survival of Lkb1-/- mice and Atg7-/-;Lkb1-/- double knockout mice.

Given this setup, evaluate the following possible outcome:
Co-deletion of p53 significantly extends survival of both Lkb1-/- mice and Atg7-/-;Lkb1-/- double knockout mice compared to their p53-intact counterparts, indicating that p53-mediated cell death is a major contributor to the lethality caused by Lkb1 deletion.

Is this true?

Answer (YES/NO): NO